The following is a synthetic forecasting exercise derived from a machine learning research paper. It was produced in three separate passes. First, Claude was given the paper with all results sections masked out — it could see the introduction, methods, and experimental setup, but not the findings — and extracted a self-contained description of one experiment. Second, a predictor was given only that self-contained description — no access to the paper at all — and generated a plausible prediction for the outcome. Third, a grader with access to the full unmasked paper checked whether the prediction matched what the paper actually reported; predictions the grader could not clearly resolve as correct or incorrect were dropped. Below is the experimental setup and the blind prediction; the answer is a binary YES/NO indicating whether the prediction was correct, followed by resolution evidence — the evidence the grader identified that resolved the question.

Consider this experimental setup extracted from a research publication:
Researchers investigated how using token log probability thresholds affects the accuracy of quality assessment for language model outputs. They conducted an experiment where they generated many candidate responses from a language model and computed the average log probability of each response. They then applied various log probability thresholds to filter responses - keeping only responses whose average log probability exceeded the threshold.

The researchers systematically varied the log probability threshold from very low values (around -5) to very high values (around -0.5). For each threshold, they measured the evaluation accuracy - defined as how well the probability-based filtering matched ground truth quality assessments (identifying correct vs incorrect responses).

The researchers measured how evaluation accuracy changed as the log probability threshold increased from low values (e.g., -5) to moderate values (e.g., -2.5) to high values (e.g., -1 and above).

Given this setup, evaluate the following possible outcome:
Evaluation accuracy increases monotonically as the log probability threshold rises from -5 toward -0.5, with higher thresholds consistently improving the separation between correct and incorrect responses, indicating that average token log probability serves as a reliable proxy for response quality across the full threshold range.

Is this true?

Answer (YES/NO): NO